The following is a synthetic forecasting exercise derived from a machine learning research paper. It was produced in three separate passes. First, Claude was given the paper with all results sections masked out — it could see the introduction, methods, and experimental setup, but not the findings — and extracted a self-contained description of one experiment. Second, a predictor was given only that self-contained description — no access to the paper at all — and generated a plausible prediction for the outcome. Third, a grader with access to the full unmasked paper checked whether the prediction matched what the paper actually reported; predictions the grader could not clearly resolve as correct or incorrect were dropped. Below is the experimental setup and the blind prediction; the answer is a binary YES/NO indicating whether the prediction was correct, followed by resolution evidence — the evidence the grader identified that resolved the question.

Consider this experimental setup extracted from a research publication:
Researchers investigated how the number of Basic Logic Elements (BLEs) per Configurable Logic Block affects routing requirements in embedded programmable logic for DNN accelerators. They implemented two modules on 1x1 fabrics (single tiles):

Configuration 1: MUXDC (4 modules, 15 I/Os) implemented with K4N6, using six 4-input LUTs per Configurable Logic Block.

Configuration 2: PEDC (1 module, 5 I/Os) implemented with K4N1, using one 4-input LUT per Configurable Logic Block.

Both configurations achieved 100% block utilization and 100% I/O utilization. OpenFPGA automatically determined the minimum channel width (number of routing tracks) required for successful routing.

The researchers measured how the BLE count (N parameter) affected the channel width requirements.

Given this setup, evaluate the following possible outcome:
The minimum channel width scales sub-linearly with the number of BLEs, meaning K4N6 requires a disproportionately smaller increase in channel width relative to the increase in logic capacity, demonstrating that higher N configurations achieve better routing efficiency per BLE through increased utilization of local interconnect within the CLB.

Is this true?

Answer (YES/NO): YES